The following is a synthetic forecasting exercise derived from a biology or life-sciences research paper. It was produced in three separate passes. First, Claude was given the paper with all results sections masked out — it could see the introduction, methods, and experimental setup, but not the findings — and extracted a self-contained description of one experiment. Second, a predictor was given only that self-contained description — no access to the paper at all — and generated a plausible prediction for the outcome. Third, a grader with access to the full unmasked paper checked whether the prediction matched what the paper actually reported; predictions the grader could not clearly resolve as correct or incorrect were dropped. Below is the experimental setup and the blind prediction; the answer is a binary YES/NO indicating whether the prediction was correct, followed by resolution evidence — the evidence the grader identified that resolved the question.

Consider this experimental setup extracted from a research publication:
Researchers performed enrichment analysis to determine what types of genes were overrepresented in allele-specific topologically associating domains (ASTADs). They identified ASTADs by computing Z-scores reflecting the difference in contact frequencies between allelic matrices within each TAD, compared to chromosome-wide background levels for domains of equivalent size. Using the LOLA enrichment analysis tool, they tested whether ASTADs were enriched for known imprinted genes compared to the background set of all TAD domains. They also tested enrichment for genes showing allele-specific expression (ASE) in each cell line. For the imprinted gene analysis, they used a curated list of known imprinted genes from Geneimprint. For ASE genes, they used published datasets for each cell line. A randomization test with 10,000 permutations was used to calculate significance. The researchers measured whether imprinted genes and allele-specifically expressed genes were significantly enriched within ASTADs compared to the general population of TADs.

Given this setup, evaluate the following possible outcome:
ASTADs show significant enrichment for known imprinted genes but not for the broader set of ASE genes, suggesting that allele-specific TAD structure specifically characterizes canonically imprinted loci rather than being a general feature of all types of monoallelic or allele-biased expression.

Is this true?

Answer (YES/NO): NO